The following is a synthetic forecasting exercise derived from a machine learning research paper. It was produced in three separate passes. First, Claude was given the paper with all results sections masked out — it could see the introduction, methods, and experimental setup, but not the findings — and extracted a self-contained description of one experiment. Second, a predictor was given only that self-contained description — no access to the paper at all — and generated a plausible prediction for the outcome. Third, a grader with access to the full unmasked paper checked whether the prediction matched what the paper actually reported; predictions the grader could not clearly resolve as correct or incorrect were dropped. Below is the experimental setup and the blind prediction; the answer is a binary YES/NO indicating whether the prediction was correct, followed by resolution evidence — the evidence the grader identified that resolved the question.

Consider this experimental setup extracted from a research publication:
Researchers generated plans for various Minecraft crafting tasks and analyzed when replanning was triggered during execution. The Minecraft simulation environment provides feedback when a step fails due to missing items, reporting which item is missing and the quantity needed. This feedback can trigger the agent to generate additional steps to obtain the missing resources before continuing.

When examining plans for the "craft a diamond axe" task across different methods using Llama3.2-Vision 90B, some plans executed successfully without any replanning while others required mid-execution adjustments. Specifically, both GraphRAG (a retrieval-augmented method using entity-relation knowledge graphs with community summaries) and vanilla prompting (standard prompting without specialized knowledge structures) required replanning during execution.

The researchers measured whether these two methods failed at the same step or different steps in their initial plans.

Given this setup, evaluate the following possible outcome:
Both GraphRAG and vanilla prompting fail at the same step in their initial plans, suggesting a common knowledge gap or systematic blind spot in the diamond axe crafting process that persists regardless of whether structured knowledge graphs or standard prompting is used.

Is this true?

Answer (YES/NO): YES